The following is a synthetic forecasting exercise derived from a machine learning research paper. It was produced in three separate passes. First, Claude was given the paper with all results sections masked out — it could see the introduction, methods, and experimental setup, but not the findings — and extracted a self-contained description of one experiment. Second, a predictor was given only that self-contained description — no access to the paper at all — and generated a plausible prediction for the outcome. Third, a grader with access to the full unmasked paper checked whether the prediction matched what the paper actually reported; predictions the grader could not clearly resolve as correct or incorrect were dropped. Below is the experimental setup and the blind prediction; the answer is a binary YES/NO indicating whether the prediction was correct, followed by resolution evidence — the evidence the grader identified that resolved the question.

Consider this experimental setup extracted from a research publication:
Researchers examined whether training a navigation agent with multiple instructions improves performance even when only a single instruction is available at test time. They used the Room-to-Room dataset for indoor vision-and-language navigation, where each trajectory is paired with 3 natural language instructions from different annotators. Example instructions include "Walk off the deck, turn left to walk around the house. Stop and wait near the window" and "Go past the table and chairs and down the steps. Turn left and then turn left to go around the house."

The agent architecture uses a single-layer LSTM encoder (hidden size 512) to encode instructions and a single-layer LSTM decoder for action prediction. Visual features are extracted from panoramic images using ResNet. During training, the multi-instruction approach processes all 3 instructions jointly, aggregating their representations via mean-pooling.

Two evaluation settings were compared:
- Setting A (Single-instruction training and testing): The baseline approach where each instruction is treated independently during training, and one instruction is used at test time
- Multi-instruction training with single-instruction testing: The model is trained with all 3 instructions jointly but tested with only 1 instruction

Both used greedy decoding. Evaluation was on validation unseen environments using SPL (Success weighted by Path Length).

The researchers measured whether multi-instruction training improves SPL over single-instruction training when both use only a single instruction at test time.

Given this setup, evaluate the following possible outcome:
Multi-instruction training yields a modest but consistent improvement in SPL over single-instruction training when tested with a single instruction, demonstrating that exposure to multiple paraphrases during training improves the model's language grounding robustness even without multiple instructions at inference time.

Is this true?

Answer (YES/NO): YES